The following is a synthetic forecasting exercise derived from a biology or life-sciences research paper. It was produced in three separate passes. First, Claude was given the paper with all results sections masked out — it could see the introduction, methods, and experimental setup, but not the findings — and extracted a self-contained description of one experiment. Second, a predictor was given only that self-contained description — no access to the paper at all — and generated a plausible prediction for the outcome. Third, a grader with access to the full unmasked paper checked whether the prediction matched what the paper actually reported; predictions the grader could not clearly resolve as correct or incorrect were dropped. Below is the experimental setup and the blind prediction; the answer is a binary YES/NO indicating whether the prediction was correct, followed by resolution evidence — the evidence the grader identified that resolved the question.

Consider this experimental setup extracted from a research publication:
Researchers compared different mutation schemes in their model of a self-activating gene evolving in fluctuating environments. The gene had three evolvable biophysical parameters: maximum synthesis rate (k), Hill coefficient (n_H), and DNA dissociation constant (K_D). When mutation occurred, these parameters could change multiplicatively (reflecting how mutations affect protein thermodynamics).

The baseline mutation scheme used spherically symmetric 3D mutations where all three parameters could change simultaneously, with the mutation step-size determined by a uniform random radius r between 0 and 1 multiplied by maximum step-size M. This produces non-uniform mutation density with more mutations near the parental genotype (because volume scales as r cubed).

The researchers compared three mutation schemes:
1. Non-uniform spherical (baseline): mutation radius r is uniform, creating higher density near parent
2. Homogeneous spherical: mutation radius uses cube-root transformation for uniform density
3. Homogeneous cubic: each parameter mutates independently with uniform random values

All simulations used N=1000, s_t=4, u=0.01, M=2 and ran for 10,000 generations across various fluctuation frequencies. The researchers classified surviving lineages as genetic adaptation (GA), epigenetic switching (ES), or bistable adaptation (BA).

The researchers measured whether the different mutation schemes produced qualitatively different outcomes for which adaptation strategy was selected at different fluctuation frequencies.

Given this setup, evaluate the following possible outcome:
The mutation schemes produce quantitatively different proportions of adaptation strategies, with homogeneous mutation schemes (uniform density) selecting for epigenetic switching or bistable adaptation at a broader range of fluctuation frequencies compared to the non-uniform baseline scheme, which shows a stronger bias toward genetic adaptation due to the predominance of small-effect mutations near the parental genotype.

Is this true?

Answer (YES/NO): NO